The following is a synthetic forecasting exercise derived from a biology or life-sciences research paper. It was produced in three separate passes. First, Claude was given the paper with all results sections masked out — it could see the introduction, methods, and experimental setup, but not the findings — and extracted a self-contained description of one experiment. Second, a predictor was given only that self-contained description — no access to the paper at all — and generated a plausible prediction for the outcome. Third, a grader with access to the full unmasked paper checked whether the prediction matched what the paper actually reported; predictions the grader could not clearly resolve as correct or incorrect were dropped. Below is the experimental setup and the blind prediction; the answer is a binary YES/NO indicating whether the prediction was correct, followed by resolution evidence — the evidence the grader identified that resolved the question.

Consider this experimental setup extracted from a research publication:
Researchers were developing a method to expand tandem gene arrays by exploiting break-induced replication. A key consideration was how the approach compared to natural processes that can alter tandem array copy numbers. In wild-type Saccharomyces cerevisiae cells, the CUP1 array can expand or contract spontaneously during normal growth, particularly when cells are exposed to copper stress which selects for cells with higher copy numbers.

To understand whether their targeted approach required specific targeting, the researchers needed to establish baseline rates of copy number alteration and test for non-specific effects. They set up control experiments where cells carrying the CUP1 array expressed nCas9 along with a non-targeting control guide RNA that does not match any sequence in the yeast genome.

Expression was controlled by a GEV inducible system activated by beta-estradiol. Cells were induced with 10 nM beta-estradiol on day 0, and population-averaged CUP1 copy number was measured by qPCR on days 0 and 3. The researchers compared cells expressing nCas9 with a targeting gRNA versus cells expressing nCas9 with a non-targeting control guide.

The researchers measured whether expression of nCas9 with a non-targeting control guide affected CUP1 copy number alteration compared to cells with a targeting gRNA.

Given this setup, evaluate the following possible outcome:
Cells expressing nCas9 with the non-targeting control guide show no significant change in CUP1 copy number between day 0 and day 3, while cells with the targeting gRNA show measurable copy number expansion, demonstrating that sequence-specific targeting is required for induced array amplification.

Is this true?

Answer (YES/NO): YES